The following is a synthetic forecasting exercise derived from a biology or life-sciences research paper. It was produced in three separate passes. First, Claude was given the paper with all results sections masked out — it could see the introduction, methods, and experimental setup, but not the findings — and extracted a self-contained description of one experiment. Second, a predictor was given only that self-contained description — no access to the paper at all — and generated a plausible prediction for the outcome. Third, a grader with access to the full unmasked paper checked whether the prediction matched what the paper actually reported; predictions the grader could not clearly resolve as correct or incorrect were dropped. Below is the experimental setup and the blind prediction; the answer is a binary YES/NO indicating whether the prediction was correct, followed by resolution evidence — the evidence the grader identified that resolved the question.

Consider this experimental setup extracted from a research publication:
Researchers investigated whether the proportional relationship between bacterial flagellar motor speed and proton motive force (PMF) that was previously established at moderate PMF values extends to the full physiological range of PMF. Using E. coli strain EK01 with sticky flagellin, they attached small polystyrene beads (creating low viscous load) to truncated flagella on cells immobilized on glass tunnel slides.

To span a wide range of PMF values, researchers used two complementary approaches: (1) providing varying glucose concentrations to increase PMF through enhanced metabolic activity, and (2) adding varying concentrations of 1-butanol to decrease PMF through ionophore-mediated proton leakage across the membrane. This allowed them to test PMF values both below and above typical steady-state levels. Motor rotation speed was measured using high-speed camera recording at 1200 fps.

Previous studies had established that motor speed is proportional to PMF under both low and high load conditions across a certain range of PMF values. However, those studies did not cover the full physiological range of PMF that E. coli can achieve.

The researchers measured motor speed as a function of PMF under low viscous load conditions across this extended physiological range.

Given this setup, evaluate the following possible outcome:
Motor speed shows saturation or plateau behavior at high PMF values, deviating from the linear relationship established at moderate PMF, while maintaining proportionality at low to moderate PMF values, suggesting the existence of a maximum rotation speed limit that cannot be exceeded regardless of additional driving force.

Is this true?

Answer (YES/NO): NO